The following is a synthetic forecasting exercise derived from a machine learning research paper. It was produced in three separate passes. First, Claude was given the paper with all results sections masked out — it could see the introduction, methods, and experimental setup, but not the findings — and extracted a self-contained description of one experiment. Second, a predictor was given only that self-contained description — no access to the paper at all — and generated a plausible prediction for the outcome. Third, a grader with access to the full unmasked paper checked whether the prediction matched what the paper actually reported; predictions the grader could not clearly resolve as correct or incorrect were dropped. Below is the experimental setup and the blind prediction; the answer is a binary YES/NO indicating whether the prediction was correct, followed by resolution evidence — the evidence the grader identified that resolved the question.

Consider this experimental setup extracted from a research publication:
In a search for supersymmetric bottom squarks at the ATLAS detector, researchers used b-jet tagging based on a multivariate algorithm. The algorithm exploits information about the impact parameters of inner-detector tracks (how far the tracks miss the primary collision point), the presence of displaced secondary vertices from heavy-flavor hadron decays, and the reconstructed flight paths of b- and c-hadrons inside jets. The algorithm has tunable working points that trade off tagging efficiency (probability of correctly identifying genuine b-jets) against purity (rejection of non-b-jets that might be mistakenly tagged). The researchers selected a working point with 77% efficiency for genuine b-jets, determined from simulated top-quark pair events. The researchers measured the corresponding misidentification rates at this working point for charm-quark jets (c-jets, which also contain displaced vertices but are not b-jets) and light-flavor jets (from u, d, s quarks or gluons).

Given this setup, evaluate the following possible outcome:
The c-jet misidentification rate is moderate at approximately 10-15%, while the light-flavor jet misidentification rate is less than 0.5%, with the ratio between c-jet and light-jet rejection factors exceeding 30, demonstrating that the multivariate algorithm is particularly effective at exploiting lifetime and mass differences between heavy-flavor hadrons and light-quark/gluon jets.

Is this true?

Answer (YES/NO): NO